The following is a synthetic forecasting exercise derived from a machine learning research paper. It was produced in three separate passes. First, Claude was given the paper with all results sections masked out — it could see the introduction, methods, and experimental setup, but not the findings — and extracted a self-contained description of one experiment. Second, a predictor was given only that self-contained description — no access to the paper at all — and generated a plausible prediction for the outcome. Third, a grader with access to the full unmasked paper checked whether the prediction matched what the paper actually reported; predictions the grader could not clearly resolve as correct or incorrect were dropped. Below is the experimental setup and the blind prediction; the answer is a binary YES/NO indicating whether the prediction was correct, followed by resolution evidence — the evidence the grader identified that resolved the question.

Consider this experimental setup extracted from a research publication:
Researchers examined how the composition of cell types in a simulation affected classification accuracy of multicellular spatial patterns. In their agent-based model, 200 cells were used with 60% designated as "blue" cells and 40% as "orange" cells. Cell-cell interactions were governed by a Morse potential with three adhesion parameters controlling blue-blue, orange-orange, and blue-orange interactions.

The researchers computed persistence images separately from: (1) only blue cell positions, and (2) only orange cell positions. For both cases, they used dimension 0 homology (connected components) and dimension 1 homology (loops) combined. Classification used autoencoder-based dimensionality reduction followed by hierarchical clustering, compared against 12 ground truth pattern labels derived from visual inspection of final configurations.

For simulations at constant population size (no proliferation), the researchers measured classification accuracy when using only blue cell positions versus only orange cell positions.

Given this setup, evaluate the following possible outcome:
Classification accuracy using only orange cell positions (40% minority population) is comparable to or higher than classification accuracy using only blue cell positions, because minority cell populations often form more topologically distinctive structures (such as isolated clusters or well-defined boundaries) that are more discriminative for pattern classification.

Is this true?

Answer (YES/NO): NO